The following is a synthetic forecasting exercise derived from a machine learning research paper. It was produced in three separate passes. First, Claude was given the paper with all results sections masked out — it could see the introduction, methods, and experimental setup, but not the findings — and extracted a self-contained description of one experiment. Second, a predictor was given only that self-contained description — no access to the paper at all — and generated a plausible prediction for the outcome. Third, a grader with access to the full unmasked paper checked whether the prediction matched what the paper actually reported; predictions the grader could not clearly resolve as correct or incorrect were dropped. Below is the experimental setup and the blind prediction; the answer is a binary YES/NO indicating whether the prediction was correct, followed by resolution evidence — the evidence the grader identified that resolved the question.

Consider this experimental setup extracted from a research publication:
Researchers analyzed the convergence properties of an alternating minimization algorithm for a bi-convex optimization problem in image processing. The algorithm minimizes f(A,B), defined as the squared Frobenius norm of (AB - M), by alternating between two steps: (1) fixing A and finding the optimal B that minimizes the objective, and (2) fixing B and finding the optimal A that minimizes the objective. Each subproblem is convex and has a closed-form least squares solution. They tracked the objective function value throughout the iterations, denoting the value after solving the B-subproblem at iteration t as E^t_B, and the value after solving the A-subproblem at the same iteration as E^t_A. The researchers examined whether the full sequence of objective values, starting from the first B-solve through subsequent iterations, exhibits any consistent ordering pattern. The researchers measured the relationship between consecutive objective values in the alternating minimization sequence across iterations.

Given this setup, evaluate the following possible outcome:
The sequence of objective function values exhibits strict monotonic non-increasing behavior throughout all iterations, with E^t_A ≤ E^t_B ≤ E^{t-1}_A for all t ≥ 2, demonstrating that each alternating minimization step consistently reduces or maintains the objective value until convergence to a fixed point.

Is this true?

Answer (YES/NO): NO